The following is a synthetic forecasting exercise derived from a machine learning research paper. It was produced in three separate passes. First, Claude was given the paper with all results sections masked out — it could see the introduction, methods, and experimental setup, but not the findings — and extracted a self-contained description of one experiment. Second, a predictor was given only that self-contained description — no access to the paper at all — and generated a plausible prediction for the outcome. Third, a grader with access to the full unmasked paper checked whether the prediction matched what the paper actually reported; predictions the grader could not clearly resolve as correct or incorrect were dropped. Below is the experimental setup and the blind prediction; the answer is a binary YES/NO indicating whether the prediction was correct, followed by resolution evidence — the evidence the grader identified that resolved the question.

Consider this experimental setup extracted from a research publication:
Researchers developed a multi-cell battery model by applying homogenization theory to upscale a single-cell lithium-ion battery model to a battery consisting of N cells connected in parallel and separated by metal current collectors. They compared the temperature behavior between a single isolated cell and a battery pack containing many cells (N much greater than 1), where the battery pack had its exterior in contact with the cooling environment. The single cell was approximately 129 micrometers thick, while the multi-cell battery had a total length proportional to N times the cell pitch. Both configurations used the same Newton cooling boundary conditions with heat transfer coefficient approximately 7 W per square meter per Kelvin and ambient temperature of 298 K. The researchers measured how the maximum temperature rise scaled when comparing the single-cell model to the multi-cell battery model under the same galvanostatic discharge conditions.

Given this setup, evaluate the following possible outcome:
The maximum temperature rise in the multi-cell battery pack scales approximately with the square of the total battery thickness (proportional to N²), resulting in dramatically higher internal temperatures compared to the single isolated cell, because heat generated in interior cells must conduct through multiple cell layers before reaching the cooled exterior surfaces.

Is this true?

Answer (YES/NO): NO